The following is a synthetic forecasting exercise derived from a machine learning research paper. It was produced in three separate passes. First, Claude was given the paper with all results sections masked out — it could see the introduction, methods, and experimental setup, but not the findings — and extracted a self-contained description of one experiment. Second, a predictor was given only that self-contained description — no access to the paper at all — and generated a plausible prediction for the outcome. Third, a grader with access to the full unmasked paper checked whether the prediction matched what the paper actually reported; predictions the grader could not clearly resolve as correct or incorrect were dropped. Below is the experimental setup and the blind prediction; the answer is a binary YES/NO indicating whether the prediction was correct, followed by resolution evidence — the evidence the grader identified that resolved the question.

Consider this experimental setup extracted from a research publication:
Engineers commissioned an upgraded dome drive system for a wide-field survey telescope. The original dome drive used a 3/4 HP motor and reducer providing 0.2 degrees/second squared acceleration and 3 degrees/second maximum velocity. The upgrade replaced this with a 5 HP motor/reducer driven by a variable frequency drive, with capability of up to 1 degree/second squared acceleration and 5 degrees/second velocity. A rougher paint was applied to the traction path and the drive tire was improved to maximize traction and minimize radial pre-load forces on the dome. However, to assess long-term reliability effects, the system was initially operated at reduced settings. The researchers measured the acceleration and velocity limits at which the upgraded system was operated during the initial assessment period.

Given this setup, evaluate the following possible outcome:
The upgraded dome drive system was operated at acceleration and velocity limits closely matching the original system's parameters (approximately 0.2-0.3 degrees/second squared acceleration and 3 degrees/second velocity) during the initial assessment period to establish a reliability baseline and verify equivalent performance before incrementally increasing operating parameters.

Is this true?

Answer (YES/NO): NO